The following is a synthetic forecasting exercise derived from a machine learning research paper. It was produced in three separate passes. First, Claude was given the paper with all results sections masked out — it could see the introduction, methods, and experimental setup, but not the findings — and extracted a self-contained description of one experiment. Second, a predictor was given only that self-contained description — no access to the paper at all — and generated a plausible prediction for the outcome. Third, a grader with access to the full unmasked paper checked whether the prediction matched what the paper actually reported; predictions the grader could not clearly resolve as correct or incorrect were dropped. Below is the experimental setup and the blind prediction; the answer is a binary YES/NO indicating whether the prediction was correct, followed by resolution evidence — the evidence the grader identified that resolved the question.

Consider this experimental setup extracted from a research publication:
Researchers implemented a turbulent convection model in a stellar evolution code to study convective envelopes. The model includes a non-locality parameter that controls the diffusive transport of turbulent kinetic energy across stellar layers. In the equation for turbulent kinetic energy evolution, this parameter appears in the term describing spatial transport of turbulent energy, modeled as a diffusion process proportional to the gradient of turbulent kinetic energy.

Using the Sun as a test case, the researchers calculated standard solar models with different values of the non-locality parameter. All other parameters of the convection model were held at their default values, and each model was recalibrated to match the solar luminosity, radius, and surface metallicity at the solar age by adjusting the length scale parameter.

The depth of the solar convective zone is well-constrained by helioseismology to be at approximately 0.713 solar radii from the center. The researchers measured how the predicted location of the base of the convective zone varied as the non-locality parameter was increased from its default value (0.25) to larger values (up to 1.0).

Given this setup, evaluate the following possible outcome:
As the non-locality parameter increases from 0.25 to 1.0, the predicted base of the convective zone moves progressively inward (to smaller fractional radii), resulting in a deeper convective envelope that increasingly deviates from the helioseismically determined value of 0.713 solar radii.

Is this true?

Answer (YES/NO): YES